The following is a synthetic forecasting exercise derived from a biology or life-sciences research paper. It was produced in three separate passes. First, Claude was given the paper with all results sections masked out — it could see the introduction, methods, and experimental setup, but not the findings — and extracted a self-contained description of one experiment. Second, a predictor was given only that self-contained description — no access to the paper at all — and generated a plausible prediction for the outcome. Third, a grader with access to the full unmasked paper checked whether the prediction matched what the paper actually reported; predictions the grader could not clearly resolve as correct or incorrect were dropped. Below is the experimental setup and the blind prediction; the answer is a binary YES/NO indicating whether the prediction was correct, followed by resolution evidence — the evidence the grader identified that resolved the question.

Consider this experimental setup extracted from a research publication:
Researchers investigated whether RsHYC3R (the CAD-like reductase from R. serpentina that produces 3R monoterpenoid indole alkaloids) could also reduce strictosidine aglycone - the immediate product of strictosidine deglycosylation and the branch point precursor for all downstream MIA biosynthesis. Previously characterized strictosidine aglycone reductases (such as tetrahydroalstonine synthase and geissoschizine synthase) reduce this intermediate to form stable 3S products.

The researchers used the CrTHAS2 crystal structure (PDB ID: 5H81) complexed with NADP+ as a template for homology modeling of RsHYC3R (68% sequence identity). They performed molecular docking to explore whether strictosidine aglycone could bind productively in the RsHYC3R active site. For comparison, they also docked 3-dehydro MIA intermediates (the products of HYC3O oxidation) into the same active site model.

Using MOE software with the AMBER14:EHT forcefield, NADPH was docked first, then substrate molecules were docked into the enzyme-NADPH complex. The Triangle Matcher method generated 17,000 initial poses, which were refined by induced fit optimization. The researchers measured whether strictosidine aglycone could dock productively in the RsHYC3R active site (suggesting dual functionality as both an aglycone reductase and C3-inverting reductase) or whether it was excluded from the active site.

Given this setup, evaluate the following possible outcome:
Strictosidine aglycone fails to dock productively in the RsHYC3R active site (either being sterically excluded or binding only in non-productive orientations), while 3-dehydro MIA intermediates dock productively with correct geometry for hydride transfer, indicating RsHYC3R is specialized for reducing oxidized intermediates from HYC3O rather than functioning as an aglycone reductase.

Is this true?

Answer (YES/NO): NO